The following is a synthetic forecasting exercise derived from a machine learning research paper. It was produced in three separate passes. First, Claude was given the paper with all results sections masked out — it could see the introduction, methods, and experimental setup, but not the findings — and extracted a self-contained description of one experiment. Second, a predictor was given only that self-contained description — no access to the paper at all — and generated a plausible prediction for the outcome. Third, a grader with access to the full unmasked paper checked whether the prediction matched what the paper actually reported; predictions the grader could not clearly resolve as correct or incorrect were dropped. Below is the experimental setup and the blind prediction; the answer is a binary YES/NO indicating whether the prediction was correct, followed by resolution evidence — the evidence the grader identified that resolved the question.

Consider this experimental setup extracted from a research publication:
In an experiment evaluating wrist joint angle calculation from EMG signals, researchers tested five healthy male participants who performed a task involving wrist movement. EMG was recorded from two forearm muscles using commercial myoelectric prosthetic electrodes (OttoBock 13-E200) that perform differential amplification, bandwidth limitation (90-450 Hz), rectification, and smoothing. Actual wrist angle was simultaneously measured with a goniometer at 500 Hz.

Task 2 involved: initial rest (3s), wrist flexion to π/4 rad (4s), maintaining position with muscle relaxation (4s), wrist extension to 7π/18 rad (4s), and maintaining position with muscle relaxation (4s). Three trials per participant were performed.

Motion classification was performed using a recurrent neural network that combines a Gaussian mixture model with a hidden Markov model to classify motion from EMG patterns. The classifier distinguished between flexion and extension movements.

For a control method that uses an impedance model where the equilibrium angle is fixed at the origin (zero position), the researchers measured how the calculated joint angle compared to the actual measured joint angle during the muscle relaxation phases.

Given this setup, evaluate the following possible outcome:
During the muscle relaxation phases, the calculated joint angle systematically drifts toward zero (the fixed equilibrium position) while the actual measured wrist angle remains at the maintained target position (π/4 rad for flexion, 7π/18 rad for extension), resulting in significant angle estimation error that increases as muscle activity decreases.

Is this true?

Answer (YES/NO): YES